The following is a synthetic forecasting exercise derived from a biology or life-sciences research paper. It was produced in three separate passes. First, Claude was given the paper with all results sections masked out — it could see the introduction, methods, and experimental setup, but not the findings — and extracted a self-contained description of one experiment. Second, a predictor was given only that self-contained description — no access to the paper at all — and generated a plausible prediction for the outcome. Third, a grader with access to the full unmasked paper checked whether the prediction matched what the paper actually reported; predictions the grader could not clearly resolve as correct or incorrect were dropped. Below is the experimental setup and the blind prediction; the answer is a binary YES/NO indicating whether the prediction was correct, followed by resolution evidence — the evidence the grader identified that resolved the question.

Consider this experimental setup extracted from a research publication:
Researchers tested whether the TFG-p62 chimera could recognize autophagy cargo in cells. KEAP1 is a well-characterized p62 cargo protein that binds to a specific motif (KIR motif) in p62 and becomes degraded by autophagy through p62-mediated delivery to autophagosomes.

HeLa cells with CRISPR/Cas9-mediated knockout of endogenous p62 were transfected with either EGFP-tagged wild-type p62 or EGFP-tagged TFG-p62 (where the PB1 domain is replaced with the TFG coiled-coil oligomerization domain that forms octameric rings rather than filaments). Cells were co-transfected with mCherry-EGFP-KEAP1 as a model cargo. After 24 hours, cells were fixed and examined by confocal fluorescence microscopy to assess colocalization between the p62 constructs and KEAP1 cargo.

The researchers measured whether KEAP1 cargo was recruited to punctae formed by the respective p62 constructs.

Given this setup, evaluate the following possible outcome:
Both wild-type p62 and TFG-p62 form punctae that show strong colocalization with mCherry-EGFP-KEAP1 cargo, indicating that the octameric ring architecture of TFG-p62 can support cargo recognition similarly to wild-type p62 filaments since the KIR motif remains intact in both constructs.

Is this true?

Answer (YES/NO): NO